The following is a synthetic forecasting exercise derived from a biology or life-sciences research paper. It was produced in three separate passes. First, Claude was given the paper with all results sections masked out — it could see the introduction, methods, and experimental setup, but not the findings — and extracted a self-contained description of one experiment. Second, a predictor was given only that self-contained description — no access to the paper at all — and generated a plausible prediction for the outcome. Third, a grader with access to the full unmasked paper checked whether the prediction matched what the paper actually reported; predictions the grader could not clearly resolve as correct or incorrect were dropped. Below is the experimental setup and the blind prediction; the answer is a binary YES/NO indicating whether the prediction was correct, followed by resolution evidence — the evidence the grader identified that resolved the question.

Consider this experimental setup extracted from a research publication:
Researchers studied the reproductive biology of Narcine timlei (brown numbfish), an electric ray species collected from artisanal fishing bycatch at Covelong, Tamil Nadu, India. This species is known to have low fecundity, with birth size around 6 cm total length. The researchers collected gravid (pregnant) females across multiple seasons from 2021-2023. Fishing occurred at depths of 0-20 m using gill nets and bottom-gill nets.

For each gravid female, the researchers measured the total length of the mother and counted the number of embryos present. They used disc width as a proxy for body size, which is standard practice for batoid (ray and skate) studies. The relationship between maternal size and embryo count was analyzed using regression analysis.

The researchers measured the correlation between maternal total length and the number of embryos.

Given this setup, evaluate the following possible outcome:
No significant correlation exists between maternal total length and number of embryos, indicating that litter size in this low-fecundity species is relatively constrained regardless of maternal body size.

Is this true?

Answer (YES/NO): YES